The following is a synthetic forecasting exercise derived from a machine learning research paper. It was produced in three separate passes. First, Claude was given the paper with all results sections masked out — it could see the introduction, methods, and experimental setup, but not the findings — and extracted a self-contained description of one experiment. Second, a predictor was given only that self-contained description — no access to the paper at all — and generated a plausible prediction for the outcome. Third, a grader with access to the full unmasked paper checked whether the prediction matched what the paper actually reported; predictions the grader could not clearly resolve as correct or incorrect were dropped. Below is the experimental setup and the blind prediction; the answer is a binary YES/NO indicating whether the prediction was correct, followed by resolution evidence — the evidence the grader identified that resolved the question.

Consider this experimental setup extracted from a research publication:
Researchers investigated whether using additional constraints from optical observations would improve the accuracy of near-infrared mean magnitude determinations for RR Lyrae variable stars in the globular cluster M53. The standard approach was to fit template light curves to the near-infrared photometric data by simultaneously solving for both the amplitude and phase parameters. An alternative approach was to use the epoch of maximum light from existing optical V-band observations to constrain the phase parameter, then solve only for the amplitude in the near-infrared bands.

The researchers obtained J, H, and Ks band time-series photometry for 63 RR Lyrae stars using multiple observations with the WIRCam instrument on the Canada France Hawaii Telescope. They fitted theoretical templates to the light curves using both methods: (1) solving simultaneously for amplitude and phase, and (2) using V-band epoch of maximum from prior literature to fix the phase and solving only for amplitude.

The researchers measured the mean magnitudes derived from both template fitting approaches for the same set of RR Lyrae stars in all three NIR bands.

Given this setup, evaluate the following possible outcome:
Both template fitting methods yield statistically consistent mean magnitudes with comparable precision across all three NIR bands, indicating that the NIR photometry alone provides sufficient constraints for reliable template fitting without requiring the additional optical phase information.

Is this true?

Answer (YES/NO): YES